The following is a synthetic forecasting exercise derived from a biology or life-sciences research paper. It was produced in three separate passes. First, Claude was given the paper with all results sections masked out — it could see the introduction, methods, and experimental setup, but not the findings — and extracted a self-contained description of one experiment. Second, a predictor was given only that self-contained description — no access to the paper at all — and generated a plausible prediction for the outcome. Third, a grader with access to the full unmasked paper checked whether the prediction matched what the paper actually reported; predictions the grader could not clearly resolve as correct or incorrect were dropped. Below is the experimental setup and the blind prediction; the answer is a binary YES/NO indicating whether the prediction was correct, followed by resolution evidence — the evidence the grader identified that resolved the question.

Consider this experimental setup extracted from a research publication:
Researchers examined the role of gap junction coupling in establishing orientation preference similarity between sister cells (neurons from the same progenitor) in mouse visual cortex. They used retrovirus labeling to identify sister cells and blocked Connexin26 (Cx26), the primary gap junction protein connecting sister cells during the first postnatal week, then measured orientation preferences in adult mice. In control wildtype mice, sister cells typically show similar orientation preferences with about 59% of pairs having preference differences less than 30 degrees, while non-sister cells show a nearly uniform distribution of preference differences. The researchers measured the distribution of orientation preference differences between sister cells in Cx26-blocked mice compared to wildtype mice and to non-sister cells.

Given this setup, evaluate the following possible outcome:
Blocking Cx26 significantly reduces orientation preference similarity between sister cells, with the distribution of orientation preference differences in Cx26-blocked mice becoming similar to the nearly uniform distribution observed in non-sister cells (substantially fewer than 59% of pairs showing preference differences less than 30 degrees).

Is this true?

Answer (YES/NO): YES